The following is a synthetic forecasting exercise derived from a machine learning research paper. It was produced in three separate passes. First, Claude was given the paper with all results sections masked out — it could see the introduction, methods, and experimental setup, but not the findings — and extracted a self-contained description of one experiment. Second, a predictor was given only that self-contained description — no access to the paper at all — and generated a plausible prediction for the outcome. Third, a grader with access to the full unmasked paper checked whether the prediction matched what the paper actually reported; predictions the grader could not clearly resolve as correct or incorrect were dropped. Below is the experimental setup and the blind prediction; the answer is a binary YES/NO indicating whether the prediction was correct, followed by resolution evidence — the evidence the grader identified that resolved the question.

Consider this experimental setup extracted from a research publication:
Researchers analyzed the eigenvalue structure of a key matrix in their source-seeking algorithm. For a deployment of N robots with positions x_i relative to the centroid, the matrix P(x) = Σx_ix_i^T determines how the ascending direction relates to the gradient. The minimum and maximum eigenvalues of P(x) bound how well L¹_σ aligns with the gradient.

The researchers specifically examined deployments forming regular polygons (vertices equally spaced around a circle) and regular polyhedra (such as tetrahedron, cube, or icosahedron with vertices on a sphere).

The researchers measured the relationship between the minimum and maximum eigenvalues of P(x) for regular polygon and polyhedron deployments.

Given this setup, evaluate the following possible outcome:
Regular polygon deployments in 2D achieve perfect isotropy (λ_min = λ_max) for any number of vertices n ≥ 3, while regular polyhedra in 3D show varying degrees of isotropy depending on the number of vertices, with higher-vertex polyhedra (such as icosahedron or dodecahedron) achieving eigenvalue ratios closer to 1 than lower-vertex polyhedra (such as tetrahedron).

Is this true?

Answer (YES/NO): NO